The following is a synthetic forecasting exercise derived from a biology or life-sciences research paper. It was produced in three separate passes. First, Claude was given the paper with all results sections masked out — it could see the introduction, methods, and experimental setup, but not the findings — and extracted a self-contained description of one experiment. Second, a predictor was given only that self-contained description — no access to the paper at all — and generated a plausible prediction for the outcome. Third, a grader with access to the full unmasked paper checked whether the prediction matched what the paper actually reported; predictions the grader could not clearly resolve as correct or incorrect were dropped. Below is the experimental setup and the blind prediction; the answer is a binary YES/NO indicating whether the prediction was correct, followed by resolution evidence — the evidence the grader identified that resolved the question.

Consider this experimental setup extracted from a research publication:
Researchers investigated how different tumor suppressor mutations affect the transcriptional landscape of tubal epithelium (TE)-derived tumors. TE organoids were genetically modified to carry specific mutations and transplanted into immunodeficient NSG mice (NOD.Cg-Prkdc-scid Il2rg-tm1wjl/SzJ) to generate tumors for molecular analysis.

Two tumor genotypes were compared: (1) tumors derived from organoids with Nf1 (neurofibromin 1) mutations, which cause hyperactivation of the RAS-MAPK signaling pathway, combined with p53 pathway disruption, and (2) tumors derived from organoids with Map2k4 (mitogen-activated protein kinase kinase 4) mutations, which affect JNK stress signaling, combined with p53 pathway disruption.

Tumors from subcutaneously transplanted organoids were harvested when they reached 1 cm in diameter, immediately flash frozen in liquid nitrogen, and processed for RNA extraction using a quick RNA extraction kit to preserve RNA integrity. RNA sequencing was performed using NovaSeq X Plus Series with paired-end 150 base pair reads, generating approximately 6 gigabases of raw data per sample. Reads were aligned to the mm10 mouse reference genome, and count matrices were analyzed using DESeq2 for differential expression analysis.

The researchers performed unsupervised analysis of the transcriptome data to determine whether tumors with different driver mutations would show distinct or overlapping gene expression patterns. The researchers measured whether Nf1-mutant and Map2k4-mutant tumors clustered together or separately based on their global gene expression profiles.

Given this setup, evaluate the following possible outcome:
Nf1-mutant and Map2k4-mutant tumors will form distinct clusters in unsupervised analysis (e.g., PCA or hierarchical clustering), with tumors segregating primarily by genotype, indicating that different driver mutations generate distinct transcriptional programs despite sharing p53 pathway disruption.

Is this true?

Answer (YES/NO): YES